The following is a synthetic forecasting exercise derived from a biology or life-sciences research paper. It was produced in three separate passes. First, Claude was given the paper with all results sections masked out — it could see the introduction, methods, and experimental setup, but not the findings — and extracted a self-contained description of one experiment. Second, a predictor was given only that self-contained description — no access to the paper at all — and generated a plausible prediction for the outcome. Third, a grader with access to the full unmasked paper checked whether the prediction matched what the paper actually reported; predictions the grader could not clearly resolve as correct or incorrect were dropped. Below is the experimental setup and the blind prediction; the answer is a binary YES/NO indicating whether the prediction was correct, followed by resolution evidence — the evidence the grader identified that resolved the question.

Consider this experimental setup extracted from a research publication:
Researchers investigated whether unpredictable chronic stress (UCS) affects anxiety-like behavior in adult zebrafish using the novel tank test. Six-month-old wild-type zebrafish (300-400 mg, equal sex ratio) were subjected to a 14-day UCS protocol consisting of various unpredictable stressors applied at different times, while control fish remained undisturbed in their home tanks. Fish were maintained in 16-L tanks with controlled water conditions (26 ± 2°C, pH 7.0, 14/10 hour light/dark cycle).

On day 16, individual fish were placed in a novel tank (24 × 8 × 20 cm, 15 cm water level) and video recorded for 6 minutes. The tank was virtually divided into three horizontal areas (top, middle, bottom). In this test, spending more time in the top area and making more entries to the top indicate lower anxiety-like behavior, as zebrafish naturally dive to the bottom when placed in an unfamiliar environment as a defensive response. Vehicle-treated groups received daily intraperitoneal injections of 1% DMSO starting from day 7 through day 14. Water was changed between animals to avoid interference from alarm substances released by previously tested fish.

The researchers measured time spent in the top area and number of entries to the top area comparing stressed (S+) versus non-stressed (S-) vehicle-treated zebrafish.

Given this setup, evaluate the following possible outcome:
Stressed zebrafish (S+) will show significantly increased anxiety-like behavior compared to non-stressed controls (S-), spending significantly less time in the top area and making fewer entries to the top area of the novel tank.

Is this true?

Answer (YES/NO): YES